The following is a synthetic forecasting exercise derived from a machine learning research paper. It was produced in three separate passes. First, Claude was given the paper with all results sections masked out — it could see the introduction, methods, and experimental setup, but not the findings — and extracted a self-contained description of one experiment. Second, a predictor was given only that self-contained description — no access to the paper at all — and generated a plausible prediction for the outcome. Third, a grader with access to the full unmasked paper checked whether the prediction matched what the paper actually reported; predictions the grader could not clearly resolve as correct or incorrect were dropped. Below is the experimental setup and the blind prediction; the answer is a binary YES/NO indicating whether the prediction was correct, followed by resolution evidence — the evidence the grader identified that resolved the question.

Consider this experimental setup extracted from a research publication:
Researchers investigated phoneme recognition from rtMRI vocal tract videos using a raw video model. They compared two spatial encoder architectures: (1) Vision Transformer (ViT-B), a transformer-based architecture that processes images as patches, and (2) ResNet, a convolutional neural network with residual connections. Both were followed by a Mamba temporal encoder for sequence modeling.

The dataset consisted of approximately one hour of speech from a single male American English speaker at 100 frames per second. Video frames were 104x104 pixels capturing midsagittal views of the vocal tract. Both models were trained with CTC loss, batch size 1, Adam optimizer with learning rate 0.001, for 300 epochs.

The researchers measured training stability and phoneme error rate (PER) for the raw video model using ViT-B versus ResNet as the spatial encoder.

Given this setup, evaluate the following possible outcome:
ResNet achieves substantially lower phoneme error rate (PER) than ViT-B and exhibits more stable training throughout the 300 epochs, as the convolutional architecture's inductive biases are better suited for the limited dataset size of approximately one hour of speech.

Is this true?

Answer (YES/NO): NO